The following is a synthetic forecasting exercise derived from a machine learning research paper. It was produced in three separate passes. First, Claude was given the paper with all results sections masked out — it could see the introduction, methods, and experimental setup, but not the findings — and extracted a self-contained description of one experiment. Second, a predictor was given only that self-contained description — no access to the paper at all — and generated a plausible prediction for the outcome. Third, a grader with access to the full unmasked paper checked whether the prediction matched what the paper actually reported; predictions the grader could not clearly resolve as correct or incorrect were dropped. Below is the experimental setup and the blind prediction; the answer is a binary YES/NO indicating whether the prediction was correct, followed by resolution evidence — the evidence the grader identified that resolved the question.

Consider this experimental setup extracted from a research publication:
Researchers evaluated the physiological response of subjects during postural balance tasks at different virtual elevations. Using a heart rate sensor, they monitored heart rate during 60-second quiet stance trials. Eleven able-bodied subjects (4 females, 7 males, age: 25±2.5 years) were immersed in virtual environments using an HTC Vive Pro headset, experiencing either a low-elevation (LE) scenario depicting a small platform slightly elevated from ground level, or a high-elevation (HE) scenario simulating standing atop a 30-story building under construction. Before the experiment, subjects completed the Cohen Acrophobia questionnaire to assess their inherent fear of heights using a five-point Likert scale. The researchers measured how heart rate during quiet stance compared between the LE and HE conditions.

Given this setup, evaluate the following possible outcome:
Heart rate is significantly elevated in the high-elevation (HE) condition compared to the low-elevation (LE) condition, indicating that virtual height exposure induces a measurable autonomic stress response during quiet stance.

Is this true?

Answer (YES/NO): NO